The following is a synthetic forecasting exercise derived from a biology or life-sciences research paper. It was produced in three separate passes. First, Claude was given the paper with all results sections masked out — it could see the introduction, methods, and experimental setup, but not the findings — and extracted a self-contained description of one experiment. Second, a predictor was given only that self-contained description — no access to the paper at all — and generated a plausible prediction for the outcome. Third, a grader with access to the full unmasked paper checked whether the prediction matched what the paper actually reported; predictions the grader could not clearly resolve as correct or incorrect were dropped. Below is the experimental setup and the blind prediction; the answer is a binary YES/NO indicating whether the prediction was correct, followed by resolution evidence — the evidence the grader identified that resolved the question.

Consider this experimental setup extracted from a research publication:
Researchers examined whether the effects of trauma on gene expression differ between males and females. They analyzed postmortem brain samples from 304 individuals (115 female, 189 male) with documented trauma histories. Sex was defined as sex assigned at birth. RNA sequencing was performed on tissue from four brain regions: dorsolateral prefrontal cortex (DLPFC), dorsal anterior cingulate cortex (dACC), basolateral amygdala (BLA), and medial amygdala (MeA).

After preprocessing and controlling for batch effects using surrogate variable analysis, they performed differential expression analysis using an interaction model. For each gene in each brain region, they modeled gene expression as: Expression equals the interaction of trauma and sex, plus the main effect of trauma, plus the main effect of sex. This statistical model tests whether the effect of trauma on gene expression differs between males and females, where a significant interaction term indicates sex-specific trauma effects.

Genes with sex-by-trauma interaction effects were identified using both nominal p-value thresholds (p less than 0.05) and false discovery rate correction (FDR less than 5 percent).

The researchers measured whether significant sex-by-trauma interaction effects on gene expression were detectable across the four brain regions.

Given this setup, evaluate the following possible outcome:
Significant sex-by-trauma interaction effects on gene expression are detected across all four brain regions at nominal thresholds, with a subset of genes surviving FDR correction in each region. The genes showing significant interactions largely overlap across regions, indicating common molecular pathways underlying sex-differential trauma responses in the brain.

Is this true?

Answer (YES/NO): NO